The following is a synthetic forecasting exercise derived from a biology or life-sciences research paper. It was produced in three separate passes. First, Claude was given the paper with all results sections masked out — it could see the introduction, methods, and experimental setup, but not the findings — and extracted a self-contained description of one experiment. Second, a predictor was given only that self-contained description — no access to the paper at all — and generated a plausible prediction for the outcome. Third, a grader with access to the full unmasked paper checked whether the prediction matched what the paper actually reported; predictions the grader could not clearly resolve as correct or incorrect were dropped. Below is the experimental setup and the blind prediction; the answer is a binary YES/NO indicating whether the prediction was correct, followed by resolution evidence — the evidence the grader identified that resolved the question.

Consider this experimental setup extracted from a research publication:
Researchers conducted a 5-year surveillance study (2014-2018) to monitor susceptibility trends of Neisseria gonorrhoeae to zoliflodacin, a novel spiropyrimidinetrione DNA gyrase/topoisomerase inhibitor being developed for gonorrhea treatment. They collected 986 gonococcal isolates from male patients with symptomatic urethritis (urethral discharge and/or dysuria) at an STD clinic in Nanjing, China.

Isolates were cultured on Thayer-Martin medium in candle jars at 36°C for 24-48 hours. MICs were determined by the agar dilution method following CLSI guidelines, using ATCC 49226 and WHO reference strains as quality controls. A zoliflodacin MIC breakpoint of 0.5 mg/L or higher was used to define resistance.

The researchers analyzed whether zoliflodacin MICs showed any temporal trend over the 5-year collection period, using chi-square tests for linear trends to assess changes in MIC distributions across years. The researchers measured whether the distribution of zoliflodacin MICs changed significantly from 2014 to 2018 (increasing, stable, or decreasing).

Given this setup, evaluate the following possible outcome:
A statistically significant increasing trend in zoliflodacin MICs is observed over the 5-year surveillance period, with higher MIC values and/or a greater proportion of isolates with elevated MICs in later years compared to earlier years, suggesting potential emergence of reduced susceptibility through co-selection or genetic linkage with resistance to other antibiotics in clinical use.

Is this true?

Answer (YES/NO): YES